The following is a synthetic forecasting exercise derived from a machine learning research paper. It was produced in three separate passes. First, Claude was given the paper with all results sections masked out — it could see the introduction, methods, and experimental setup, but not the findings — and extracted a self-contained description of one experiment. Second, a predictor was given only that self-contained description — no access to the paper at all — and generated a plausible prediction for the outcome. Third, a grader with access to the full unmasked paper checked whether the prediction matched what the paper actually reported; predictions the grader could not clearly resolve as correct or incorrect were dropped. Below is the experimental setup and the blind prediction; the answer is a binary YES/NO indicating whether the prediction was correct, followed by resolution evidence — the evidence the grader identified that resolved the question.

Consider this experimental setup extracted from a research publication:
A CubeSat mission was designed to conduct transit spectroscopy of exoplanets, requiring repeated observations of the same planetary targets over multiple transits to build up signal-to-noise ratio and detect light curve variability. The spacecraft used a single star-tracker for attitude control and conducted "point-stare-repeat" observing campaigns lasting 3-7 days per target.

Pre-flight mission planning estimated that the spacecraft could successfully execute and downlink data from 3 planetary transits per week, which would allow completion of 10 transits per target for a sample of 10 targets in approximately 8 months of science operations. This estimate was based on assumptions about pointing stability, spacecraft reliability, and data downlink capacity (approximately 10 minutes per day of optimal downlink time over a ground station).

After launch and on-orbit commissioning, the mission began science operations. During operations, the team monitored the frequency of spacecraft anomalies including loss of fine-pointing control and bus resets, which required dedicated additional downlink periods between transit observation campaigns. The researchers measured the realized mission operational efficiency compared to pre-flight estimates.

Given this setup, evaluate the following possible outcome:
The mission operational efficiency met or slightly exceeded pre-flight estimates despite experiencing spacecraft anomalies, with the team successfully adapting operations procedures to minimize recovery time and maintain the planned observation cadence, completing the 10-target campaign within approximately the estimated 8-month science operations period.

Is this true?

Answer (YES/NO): NO